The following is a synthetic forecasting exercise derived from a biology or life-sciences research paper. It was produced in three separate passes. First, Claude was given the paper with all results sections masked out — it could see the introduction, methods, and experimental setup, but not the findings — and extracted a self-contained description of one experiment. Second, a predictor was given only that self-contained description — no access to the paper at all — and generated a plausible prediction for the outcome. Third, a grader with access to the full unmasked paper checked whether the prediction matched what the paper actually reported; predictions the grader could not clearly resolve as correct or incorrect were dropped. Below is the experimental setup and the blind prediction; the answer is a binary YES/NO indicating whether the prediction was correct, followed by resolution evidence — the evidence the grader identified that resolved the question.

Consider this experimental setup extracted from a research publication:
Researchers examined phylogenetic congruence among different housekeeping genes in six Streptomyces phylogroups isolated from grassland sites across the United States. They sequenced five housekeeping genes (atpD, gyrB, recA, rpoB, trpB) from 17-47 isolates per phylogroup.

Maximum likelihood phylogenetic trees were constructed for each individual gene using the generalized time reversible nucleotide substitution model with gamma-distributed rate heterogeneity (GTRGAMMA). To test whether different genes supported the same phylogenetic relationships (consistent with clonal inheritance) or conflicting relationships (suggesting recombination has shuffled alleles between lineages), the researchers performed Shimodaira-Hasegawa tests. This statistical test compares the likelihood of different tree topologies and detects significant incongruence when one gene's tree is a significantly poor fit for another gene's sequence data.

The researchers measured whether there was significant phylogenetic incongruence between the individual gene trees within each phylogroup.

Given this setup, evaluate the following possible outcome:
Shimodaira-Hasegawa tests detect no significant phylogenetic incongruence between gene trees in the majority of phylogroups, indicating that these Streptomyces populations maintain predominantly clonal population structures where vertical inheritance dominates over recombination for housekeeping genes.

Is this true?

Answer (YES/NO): NO